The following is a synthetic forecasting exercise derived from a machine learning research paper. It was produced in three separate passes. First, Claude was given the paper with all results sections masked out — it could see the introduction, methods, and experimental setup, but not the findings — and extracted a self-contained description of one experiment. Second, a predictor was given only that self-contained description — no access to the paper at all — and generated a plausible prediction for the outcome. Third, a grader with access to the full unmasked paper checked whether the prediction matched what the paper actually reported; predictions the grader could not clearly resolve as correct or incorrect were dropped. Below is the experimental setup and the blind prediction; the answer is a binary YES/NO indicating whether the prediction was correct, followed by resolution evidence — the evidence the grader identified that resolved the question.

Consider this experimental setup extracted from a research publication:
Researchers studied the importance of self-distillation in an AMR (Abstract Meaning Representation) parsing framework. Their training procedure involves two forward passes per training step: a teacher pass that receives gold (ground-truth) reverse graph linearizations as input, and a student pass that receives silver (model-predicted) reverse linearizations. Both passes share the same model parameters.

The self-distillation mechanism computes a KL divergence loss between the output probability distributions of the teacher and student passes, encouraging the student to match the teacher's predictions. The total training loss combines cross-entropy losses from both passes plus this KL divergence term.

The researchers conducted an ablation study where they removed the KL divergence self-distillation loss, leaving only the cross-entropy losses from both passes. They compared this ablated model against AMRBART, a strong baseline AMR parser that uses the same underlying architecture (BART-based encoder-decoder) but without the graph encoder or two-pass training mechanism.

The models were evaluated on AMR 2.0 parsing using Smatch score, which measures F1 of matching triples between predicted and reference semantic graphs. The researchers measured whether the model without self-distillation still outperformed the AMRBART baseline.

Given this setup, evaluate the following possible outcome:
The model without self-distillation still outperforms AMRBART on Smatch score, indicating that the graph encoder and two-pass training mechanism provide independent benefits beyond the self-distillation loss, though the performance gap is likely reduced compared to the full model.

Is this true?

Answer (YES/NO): YES